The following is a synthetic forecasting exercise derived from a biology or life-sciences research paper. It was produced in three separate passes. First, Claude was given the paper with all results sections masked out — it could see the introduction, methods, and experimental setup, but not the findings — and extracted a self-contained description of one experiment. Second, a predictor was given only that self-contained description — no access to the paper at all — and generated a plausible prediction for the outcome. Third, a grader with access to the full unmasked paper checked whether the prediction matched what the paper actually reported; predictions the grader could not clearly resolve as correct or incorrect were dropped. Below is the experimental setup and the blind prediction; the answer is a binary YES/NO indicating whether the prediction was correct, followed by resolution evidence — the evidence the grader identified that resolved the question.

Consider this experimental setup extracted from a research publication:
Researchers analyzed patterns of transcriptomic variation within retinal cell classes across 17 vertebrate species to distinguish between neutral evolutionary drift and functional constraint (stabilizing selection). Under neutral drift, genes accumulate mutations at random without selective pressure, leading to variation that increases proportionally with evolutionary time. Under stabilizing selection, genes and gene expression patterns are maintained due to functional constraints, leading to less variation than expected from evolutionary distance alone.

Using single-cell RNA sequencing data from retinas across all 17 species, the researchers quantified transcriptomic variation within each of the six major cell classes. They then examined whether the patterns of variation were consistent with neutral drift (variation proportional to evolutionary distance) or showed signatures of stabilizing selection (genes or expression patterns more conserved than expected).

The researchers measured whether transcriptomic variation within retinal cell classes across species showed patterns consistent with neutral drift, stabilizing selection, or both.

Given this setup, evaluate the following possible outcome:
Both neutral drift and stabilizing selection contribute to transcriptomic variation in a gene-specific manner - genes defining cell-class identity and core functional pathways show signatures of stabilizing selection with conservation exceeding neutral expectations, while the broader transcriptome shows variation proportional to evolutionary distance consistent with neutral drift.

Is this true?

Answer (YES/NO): NO